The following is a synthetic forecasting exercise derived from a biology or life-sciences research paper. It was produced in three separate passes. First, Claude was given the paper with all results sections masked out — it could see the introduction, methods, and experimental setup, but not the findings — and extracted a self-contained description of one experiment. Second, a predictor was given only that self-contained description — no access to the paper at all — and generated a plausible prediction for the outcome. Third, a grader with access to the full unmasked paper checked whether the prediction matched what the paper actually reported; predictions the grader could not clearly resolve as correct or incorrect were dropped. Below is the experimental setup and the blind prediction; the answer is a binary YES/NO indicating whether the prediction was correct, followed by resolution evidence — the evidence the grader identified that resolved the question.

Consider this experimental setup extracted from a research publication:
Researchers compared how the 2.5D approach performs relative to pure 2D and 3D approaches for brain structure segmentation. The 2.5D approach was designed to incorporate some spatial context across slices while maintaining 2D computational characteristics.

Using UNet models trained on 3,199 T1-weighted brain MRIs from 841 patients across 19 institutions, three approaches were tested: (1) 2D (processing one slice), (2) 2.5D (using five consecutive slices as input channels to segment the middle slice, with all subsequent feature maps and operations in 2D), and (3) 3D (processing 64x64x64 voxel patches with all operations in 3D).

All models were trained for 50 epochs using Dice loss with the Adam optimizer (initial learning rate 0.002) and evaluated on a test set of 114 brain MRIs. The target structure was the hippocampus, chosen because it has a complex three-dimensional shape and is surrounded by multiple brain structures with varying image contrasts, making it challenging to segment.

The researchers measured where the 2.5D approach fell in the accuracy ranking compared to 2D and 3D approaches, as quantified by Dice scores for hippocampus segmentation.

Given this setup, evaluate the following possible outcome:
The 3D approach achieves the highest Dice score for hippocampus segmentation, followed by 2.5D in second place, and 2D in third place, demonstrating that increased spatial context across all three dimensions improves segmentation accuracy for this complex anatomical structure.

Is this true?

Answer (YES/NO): YES